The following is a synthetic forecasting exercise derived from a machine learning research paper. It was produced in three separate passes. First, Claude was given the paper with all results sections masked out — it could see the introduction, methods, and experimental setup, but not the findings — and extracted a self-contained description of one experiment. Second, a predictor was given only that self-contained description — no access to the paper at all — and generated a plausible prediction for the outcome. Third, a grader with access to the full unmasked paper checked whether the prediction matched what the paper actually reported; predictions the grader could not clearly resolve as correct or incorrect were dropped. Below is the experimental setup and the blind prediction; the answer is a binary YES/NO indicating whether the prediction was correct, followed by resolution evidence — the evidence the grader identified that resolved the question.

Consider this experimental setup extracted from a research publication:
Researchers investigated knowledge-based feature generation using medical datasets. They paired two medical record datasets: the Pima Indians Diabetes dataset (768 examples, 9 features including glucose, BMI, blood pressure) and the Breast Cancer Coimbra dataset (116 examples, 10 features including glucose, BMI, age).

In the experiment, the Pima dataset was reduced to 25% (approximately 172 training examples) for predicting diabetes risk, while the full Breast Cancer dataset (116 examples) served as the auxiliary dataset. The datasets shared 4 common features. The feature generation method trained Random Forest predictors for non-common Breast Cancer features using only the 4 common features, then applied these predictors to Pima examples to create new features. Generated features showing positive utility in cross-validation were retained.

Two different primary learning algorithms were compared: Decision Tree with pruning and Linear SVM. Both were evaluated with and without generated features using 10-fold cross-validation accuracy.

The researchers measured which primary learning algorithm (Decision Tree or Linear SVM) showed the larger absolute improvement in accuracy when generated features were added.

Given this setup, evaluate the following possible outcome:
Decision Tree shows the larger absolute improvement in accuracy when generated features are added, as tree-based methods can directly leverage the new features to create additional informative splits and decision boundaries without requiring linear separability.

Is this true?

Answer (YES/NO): NO